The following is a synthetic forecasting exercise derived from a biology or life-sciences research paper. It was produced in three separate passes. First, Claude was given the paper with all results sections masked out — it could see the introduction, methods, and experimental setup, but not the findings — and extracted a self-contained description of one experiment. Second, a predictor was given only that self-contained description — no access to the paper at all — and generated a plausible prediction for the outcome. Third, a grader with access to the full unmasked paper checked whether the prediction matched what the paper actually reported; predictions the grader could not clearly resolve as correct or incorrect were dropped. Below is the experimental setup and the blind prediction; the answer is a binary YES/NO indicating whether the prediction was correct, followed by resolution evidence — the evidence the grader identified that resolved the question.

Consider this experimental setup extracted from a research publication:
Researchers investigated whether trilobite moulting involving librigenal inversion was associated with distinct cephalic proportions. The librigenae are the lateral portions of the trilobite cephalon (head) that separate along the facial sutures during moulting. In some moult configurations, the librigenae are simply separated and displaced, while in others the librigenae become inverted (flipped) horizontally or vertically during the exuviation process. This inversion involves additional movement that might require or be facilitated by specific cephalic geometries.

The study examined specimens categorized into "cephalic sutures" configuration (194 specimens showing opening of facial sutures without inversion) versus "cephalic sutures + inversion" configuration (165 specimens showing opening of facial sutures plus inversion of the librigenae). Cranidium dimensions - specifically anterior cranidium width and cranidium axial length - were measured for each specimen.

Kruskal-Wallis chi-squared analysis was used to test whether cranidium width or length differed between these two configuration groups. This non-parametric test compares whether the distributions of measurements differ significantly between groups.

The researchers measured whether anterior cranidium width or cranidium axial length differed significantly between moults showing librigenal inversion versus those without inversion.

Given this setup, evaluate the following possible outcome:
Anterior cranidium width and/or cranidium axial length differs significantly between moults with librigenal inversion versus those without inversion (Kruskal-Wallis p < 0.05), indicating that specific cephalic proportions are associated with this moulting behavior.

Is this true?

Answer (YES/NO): NO